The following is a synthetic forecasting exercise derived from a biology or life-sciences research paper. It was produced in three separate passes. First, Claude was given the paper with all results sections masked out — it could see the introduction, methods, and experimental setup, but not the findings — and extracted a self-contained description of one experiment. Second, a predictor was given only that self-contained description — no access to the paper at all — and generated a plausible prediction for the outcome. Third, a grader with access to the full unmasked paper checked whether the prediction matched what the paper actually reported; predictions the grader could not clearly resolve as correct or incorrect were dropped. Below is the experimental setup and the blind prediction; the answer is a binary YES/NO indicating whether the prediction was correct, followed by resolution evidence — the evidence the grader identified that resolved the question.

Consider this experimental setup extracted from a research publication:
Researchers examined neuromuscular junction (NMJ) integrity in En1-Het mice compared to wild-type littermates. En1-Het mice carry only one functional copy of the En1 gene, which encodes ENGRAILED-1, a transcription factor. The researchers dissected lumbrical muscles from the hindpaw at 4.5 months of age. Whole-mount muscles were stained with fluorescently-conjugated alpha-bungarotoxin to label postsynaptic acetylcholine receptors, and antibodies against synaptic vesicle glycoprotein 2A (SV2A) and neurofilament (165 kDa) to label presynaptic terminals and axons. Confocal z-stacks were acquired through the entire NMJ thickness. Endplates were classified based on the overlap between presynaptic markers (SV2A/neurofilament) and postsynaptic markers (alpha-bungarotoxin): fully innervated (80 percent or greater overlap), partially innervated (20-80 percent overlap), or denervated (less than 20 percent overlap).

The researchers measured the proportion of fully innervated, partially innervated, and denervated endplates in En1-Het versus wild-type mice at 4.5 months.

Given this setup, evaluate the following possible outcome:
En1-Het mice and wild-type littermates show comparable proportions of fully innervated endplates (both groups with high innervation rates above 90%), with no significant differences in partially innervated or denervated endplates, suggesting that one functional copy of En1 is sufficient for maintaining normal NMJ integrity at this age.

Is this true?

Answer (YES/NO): NO